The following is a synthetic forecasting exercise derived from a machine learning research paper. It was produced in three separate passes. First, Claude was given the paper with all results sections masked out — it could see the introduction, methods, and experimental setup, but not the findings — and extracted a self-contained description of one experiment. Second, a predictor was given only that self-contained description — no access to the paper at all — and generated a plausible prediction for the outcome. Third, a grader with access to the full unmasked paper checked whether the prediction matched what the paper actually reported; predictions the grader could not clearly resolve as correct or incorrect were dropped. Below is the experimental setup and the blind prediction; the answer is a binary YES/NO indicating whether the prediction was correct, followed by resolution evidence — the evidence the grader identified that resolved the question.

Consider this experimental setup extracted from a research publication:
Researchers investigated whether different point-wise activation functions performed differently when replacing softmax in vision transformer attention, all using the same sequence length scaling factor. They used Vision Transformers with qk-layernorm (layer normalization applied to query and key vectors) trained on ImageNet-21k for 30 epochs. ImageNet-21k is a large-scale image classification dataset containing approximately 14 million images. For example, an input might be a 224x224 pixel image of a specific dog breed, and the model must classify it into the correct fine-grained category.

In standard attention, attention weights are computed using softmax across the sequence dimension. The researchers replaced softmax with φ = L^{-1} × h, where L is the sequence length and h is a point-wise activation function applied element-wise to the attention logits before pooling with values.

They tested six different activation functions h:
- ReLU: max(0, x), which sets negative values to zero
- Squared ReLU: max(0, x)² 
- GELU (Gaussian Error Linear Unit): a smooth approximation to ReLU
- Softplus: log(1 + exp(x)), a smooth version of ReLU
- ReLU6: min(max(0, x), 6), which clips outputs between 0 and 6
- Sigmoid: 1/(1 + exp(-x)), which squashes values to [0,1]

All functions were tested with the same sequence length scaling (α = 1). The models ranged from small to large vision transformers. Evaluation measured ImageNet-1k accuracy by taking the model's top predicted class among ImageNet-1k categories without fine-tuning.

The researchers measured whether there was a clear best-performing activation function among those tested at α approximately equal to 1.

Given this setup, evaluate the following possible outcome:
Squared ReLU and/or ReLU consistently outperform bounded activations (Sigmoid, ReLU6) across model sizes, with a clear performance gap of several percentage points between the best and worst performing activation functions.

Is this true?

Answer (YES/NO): NO